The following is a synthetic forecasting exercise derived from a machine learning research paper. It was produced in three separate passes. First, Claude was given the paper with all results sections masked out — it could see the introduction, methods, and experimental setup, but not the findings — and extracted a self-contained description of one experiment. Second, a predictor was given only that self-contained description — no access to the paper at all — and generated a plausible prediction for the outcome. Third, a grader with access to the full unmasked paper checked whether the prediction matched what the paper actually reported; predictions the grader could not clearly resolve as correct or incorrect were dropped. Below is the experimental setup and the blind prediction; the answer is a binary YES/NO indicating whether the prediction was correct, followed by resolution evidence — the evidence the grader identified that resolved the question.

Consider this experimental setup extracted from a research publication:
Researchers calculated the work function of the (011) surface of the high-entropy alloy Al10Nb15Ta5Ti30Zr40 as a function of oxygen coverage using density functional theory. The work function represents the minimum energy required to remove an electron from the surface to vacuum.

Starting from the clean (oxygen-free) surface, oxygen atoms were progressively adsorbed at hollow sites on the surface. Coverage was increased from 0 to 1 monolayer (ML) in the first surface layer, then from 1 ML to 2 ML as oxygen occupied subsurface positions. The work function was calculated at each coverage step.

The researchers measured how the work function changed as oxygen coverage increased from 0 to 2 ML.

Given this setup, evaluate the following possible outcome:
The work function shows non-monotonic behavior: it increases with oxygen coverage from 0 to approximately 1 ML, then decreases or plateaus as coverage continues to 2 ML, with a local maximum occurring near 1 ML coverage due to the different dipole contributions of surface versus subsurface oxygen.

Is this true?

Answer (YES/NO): NO